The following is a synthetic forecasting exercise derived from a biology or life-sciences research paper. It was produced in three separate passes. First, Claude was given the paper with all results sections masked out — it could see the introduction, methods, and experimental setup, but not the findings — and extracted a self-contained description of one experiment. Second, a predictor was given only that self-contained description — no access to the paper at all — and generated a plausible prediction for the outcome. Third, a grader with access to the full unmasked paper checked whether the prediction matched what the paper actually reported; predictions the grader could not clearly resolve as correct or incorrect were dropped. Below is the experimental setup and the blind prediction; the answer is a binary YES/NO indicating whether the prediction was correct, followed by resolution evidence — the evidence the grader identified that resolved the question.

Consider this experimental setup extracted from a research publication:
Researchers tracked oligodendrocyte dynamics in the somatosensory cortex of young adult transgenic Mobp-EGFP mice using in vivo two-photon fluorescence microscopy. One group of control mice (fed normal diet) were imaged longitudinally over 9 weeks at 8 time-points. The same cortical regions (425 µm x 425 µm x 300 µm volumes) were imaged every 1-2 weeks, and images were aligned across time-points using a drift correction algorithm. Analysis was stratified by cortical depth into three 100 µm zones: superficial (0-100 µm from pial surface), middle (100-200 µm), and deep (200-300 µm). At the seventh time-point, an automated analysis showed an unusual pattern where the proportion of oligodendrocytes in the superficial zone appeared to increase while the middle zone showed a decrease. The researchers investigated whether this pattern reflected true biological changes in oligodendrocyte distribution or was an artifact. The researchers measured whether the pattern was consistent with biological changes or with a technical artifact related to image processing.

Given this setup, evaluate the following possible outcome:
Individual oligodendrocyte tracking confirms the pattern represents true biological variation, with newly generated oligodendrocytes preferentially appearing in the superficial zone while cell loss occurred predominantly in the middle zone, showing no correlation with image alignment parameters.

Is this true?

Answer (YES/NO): NO